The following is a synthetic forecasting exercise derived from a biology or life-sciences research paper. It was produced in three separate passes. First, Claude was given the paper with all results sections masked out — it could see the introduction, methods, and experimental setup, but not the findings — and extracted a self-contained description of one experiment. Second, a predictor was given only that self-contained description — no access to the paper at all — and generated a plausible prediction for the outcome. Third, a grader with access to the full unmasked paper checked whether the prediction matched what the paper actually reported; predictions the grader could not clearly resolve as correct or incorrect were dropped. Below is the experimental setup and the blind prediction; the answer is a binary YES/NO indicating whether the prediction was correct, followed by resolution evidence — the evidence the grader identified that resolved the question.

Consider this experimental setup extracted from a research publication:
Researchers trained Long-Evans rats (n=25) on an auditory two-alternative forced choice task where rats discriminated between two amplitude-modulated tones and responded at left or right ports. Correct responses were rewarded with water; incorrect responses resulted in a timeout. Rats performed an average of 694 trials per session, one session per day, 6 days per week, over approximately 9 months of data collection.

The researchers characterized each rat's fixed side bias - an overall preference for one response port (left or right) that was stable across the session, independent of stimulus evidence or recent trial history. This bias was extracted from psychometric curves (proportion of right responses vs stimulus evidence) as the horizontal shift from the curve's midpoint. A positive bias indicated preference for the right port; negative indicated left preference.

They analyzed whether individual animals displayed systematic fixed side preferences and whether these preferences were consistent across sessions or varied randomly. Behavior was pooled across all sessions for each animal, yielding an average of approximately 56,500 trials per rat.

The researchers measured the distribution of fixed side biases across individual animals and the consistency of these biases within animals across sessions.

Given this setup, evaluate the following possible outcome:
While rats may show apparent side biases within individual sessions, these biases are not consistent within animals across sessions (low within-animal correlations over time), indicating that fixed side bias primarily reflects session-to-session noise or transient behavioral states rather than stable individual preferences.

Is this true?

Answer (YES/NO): NO